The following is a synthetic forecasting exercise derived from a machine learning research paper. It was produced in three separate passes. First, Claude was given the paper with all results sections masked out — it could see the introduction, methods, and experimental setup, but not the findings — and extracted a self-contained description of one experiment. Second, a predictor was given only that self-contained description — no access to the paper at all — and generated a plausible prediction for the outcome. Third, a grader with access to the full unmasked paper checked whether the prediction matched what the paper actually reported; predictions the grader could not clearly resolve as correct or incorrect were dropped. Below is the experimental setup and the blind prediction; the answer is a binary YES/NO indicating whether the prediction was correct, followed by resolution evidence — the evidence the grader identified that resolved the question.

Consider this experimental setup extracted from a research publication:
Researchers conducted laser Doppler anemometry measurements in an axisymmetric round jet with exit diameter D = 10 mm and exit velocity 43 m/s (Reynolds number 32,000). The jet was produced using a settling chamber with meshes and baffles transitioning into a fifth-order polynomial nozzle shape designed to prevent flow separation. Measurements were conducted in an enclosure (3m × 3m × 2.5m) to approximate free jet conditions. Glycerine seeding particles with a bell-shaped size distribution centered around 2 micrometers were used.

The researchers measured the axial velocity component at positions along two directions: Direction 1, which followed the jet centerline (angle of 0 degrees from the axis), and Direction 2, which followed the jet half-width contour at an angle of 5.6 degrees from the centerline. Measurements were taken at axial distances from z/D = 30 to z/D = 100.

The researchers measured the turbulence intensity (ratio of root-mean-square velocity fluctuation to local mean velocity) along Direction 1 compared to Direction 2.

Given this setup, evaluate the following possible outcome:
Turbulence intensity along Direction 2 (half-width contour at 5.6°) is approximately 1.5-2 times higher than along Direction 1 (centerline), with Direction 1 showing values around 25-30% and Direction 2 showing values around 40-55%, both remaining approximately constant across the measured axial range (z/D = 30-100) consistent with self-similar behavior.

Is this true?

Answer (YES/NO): YES